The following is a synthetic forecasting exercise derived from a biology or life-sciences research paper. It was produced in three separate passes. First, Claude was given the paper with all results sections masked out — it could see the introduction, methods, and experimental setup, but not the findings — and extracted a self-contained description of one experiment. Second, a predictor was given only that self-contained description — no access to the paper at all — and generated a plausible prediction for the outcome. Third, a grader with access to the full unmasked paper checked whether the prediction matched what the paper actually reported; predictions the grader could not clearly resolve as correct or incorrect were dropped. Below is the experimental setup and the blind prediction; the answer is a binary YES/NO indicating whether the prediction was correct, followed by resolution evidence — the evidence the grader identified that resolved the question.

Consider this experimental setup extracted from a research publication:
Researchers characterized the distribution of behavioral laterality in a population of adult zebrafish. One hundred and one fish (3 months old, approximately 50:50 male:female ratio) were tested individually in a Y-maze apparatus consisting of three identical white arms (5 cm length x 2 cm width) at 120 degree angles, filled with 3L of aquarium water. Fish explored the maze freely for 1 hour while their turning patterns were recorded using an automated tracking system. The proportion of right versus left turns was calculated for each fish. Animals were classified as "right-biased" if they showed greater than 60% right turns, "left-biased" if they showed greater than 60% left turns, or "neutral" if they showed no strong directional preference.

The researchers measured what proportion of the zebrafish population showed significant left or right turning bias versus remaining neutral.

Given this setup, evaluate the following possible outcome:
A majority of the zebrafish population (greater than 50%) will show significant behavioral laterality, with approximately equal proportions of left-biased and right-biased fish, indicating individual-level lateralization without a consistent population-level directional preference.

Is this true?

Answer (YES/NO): YES